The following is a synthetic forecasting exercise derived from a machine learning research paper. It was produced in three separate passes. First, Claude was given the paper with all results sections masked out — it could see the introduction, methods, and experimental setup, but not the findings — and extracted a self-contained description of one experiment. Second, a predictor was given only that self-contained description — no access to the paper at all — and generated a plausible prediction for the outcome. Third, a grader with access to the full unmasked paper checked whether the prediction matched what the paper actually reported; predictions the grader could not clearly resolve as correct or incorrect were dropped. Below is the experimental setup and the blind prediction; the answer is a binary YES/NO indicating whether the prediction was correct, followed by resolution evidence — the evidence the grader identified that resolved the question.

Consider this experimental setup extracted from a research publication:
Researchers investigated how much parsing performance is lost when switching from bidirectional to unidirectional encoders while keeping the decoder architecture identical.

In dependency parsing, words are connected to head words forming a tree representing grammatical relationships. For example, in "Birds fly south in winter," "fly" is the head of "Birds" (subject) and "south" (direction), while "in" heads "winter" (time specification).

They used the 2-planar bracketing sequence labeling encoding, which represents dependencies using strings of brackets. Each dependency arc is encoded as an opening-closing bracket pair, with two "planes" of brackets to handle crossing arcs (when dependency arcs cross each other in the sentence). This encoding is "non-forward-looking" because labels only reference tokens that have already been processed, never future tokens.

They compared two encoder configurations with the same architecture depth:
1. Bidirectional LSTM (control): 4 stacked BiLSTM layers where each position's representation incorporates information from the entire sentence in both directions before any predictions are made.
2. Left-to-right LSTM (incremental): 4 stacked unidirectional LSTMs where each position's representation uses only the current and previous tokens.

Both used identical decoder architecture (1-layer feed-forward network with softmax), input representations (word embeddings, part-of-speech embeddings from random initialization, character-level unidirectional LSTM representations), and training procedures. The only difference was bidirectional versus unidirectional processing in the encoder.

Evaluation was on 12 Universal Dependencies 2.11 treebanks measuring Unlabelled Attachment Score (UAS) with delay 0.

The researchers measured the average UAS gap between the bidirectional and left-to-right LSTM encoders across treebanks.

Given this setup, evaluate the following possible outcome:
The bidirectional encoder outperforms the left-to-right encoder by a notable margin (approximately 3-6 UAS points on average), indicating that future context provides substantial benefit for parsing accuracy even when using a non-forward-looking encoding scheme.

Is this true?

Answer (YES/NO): NO